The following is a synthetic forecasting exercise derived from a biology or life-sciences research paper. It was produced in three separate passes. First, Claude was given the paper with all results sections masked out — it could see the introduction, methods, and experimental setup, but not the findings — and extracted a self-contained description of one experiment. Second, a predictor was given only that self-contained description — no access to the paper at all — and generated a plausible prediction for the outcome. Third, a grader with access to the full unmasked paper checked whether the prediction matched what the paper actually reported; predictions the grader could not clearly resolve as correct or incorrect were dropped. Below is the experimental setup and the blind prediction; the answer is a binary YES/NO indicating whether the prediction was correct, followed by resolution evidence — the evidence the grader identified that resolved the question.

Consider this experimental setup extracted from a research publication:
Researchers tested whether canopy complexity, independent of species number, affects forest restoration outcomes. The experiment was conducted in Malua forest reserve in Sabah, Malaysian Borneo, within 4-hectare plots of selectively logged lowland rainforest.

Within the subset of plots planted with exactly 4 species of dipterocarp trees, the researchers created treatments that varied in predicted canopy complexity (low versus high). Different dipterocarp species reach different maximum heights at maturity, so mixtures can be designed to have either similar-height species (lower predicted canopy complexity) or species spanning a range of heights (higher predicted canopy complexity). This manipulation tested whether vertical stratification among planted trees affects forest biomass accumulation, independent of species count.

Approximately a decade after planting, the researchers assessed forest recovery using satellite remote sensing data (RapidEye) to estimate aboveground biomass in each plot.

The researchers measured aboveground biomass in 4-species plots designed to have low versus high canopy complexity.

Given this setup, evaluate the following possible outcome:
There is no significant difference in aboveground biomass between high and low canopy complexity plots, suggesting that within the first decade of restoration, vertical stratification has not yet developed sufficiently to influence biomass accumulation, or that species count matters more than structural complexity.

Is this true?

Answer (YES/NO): YES